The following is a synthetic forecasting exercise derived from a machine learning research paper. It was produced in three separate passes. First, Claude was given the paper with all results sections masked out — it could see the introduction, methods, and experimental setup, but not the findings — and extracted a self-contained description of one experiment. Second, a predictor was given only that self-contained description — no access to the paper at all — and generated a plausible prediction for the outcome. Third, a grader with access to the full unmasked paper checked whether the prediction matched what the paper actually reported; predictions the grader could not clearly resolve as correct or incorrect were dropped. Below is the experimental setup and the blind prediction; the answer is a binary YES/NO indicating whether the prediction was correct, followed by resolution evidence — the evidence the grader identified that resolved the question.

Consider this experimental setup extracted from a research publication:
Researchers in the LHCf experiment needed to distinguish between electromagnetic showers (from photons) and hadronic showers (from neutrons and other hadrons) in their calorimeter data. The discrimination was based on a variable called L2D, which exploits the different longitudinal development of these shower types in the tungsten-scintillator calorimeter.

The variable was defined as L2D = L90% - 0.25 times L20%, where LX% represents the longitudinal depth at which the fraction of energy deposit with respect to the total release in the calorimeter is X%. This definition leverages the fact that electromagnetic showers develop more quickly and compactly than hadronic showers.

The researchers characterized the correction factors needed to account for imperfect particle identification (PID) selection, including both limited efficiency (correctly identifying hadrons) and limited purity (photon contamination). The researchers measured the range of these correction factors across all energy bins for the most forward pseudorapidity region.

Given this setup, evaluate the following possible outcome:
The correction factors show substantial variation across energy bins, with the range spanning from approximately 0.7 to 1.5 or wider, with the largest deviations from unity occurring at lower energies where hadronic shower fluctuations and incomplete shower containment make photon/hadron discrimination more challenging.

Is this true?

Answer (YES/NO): NO